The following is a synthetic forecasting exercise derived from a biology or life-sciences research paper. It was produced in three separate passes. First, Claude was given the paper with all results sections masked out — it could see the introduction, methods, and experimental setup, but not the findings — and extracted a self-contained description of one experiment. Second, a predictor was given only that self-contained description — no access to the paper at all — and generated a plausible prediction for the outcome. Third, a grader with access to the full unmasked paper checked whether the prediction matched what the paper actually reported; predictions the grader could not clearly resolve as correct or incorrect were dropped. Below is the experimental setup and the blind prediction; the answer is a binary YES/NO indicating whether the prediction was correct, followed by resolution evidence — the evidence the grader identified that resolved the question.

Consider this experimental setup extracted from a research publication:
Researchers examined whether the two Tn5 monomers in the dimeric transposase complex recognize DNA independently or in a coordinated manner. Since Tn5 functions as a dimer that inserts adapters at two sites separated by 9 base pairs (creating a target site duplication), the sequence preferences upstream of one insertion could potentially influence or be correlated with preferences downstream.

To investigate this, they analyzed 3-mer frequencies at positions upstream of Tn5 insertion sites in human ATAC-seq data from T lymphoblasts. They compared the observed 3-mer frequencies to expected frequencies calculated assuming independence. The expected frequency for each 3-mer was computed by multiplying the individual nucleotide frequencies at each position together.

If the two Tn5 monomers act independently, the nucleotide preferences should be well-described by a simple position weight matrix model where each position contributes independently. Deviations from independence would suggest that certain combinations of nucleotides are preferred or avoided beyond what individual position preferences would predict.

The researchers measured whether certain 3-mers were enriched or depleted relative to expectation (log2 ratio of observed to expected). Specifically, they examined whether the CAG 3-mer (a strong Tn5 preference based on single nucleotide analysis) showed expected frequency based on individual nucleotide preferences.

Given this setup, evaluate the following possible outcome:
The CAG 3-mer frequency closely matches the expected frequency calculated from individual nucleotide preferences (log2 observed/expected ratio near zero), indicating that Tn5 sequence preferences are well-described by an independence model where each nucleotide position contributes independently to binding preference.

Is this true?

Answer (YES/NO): NO